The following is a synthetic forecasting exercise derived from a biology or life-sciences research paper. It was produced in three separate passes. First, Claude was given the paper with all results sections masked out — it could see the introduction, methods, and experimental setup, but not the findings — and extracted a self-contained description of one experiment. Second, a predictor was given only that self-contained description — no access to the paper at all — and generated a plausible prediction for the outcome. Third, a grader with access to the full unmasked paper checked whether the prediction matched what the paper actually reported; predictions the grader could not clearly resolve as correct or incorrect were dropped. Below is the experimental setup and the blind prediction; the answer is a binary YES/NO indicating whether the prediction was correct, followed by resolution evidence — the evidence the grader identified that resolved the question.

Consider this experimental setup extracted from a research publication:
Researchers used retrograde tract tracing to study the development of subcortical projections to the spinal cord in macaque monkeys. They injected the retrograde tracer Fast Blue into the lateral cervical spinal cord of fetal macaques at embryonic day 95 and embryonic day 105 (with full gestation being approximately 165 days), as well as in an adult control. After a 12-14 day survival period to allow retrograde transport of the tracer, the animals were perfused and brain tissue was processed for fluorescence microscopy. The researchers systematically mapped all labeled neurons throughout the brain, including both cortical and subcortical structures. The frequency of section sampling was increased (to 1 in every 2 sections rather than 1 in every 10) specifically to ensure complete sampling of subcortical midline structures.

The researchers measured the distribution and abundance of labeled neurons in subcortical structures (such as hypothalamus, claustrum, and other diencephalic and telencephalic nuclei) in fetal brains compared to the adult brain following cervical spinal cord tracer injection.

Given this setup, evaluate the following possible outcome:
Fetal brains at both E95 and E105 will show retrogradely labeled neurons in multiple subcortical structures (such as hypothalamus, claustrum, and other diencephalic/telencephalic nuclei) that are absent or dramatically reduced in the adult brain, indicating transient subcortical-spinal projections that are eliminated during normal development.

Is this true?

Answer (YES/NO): NO